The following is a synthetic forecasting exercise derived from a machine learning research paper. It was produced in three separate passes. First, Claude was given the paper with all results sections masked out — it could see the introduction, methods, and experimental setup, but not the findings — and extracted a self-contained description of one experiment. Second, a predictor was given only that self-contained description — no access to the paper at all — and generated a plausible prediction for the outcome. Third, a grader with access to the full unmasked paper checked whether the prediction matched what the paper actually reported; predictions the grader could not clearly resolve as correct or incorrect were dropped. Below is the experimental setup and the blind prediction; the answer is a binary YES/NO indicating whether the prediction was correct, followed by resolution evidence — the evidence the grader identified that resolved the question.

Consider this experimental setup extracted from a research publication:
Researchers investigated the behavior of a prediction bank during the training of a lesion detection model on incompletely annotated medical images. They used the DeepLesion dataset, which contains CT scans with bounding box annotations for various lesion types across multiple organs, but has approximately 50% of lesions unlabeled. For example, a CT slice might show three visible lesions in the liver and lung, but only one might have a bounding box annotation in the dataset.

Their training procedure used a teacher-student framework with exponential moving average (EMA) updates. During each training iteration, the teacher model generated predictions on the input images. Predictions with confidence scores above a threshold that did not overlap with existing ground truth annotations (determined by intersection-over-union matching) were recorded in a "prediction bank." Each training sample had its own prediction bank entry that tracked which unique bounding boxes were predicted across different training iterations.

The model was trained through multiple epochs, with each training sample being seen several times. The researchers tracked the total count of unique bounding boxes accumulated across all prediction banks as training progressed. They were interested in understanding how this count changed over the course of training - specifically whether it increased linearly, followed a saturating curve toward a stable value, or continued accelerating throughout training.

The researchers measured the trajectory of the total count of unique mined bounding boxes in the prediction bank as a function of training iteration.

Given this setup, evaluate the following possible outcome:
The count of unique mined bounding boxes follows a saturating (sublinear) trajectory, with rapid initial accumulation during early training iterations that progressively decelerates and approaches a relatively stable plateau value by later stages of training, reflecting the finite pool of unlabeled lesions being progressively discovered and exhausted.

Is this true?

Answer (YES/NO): YES